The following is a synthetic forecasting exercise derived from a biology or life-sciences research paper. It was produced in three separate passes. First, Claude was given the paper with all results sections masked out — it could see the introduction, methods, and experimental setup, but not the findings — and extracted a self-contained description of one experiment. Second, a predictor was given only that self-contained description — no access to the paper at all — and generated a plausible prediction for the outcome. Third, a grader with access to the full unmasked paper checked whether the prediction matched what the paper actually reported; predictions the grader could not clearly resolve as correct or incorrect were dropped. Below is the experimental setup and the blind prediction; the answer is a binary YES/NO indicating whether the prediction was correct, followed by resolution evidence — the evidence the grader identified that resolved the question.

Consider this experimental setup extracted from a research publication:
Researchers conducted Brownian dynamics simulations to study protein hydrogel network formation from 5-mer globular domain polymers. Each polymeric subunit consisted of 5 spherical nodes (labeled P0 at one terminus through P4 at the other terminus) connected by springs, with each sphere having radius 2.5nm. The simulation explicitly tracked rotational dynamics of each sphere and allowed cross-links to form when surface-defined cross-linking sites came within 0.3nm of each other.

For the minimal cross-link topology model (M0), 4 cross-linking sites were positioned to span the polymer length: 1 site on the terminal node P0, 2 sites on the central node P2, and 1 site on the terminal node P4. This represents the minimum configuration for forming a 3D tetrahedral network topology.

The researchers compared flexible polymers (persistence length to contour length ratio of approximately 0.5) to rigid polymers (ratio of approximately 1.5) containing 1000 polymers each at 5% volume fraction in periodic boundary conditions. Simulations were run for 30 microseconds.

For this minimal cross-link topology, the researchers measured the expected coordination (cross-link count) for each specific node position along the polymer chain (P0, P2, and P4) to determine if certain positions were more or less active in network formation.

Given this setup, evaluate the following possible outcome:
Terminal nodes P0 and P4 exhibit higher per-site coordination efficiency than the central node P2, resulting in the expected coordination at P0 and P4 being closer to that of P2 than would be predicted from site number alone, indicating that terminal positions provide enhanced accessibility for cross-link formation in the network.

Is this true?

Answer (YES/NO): YES